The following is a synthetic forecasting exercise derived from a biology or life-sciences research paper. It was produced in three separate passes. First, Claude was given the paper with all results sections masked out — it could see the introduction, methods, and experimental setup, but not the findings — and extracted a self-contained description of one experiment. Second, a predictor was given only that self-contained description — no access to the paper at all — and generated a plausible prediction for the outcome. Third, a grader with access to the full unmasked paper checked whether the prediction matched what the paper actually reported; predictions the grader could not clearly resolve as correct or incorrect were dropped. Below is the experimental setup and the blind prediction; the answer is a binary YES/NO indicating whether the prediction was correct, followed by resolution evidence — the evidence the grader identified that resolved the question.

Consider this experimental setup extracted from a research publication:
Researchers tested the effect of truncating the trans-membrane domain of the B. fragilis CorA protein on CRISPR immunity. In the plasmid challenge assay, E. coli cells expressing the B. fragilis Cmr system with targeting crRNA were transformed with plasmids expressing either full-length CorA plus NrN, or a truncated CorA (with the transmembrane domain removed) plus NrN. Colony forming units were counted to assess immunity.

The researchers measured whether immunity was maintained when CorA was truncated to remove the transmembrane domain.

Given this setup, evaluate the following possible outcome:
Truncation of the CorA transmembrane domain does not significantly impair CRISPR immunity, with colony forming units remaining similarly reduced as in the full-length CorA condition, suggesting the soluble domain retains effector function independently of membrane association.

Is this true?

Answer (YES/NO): NO